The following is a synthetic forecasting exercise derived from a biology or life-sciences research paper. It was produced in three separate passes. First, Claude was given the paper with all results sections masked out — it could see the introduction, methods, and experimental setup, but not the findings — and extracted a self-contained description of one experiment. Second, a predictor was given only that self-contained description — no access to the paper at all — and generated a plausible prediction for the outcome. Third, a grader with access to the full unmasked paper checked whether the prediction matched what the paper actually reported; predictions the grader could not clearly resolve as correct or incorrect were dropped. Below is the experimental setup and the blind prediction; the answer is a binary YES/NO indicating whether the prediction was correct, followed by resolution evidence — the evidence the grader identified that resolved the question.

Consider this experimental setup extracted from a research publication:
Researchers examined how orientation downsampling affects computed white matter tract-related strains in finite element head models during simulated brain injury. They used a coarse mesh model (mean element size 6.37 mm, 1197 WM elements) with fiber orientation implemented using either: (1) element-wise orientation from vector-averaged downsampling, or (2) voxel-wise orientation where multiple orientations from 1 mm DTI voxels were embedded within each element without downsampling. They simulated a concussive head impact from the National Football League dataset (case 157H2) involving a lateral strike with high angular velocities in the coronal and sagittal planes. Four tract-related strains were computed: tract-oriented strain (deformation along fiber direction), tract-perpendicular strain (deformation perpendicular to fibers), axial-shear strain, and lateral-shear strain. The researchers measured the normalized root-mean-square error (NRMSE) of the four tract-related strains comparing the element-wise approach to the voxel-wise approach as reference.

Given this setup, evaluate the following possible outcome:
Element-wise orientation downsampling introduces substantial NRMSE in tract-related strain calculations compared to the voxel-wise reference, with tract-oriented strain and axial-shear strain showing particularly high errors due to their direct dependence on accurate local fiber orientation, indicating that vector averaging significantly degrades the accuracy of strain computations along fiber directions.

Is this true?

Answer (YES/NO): NO